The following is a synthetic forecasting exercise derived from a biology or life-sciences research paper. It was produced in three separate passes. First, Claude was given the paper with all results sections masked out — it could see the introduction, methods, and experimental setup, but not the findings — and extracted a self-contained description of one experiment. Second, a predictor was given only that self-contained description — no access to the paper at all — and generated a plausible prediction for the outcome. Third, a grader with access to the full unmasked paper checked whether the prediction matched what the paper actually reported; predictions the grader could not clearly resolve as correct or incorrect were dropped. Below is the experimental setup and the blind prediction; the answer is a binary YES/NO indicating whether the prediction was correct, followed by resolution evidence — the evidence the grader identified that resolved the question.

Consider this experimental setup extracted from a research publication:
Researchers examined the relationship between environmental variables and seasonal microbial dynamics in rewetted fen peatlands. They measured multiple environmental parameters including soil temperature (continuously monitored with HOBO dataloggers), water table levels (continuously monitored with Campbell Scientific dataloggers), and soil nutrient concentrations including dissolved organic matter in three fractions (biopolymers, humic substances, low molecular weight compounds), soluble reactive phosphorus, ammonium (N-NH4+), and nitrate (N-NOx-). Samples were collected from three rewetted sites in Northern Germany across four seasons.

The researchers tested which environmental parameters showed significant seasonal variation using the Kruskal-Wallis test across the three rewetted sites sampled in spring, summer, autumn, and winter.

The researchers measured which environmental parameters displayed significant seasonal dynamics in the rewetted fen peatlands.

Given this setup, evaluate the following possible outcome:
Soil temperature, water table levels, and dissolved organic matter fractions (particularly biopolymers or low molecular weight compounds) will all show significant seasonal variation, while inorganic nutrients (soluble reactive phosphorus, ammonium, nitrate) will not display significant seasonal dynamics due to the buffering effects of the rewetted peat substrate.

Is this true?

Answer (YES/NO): NO